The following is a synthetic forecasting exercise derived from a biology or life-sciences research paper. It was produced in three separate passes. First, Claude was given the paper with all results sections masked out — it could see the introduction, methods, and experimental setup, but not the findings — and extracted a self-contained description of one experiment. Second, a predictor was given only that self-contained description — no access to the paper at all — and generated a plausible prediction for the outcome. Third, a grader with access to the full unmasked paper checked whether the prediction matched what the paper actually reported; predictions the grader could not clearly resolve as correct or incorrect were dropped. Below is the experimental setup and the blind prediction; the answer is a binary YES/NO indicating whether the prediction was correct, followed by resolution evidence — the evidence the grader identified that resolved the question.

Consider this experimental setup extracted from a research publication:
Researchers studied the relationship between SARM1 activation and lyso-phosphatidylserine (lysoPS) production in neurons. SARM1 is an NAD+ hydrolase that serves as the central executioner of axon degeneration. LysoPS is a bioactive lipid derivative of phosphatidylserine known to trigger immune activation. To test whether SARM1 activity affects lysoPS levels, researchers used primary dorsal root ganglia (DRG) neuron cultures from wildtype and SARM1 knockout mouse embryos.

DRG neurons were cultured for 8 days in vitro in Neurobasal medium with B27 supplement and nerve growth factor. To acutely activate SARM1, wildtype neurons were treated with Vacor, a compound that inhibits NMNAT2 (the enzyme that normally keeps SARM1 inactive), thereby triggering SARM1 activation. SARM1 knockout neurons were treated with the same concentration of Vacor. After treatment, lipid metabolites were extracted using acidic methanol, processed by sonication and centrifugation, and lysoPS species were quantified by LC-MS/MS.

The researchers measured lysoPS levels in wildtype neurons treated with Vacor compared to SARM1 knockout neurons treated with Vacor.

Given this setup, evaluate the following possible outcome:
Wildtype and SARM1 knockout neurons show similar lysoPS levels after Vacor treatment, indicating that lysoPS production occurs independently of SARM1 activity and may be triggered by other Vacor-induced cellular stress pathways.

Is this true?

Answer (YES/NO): NO